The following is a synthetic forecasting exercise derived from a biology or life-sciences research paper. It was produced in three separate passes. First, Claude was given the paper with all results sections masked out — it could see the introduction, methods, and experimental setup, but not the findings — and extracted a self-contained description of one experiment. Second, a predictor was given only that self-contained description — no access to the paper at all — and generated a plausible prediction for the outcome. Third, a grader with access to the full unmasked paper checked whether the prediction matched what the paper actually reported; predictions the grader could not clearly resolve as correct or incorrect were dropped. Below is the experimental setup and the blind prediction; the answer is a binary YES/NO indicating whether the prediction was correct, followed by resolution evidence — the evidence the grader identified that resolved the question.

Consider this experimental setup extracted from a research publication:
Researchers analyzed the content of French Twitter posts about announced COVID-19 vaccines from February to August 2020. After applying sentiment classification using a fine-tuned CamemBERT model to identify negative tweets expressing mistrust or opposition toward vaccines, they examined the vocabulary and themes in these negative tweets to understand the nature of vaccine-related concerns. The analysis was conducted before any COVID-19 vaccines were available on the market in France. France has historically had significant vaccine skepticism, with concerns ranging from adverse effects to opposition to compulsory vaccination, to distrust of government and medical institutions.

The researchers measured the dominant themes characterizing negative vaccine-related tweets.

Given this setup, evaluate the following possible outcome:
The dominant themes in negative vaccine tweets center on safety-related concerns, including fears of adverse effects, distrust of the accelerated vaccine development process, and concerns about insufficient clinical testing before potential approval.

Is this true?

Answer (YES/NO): NO